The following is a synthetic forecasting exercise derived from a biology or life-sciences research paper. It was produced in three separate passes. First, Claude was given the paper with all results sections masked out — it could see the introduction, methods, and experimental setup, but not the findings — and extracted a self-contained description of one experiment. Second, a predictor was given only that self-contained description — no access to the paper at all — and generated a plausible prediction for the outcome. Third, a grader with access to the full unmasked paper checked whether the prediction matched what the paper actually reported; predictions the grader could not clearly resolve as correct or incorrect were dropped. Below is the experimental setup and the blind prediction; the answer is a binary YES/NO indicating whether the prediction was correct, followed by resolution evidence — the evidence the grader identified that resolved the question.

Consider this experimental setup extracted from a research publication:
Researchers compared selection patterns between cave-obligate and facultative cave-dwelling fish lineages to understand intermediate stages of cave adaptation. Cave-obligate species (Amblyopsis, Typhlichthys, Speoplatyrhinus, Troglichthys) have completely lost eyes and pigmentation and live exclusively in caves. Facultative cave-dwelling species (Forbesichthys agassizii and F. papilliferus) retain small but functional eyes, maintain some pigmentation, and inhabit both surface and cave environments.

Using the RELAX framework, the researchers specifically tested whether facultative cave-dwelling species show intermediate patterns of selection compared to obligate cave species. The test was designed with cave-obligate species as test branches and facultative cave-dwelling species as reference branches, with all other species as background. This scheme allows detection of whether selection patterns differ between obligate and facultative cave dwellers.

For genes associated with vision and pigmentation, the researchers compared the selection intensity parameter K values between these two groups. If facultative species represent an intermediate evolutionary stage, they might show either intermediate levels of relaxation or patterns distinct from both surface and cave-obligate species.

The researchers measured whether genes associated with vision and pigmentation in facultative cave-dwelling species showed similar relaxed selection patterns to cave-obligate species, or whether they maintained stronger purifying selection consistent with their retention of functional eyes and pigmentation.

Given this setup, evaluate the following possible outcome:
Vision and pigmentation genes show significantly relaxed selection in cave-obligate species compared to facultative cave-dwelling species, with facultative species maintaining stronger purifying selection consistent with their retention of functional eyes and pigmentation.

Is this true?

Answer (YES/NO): NO